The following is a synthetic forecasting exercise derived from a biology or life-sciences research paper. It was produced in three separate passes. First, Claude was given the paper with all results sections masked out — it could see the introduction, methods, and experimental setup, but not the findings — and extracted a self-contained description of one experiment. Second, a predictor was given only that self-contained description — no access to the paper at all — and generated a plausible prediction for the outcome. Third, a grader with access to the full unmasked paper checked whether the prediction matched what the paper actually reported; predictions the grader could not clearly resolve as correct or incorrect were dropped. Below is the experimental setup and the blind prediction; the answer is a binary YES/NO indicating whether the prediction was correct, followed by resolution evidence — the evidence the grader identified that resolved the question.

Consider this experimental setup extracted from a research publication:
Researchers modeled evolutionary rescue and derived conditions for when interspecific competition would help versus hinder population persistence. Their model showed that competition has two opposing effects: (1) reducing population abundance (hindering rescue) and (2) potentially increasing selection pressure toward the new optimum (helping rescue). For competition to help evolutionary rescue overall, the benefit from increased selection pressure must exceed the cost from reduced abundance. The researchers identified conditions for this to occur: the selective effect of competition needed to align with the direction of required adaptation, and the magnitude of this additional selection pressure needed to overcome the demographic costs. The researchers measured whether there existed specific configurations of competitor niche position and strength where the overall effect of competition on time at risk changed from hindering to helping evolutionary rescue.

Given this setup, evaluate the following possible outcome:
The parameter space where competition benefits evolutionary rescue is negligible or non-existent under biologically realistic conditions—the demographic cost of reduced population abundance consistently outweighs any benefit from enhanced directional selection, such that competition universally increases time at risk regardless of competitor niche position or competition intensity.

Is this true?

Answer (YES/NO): NO